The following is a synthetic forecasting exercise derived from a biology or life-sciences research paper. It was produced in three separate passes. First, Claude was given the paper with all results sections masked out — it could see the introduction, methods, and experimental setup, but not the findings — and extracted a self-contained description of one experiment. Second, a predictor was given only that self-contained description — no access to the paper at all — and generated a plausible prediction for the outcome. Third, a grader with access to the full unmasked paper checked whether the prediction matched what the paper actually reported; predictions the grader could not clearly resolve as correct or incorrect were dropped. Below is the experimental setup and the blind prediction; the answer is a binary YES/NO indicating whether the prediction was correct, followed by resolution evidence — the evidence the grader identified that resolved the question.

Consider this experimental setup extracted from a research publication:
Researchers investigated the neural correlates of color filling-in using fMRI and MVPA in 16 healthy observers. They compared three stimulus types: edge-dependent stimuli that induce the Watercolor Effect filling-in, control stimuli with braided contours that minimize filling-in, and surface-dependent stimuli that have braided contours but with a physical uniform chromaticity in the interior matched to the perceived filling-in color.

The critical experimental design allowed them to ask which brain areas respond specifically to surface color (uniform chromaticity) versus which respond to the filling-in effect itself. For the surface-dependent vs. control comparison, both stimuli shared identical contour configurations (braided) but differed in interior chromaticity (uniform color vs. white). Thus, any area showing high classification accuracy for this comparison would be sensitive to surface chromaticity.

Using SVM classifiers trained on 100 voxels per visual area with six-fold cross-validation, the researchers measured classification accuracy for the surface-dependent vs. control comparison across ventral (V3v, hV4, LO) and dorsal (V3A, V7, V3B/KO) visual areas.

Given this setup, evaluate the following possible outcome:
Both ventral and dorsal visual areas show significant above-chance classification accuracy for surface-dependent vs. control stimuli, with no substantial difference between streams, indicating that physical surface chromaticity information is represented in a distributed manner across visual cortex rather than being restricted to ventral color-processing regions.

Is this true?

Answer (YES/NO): NO